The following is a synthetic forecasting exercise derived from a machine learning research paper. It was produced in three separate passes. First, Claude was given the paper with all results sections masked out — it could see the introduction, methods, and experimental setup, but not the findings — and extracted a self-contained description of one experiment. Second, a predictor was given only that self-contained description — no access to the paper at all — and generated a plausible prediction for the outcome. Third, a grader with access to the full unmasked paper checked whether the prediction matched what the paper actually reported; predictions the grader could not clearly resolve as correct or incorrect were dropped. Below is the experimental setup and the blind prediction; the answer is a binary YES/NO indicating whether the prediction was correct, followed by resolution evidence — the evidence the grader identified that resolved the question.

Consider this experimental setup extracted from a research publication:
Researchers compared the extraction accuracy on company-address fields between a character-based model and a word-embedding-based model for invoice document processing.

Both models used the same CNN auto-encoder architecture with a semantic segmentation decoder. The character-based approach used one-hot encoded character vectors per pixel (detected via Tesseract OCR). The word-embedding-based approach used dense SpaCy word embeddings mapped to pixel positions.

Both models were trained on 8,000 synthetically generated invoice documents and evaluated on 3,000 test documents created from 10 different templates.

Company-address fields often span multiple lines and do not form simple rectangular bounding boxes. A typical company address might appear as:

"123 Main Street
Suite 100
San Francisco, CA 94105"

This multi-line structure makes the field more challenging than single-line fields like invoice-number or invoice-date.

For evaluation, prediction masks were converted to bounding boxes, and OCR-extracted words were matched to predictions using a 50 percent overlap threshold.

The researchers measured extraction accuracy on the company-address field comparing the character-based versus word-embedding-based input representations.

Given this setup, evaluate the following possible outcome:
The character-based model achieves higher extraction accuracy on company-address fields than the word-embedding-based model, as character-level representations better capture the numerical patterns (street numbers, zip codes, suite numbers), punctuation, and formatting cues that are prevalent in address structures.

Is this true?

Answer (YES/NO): NO